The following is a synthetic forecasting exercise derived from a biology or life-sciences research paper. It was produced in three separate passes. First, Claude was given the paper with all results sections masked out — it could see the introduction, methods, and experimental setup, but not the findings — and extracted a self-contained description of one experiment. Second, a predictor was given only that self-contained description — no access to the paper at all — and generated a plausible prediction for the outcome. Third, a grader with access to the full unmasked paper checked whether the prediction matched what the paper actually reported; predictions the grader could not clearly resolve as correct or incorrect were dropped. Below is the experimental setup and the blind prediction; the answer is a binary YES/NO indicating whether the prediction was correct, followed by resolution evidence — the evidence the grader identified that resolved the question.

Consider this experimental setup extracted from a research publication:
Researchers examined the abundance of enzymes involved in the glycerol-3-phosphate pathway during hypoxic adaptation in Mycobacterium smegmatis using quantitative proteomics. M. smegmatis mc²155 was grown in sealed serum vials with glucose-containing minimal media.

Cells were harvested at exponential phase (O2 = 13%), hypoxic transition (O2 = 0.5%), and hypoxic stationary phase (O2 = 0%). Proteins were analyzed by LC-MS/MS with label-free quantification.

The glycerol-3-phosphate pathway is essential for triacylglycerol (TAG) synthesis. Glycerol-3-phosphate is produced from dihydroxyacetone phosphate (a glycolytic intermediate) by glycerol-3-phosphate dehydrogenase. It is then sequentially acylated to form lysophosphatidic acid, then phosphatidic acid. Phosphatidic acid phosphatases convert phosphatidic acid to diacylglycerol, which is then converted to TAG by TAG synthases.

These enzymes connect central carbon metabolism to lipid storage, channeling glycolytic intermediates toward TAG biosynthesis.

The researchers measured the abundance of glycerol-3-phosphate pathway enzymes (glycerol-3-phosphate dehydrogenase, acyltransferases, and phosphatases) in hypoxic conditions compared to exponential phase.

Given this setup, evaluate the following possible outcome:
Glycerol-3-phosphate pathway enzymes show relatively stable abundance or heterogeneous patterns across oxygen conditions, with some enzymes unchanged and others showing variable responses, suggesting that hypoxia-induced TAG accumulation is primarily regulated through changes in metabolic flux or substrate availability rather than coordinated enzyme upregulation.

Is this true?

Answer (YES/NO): YES